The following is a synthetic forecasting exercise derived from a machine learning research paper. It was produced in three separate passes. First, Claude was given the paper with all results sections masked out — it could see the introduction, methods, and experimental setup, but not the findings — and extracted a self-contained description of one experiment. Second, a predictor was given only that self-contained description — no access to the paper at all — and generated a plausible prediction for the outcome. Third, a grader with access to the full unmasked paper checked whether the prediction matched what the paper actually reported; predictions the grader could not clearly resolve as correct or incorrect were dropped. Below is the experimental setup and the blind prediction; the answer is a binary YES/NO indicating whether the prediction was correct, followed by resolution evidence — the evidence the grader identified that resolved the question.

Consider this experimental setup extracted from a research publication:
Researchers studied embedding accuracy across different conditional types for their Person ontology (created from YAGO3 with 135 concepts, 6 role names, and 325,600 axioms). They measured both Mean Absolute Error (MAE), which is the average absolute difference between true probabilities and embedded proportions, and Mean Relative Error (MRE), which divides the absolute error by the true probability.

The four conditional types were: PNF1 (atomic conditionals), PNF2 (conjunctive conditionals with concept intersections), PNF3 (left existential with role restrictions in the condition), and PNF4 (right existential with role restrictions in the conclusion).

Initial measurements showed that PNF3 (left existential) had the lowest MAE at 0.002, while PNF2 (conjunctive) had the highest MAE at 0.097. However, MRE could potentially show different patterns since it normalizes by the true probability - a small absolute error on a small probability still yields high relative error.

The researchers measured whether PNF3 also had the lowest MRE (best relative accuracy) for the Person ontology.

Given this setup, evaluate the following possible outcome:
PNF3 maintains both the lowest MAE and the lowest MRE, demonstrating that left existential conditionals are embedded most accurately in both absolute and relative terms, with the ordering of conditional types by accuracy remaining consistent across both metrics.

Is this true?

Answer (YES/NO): NO